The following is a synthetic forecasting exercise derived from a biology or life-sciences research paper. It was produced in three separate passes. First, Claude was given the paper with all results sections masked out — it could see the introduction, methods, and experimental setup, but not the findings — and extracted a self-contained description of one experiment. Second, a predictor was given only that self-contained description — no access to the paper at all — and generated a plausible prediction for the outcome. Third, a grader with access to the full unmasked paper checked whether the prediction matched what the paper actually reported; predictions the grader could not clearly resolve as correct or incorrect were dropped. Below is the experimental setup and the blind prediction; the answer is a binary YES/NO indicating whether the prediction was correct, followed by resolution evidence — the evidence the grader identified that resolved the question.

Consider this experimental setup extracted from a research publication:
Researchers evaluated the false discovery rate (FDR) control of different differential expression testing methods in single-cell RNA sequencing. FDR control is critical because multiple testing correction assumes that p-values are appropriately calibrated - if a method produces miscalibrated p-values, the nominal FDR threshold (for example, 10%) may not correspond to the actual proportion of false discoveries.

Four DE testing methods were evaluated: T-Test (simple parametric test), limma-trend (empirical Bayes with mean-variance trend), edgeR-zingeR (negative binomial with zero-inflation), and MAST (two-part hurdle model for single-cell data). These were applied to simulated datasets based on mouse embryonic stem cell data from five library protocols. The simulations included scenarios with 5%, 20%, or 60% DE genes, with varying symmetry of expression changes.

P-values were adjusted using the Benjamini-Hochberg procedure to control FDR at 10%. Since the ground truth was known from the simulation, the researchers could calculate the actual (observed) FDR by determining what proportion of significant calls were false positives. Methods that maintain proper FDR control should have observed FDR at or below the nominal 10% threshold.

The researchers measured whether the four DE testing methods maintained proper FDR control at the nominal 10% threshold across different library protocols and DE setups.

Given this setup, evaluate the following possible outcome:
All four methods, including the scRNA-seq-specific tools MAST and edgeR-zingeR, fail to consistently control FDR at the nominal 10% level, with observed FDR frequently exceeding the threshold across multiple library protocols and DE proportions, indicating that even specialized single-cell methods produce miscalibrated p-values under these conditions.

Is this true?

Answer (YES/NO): NO